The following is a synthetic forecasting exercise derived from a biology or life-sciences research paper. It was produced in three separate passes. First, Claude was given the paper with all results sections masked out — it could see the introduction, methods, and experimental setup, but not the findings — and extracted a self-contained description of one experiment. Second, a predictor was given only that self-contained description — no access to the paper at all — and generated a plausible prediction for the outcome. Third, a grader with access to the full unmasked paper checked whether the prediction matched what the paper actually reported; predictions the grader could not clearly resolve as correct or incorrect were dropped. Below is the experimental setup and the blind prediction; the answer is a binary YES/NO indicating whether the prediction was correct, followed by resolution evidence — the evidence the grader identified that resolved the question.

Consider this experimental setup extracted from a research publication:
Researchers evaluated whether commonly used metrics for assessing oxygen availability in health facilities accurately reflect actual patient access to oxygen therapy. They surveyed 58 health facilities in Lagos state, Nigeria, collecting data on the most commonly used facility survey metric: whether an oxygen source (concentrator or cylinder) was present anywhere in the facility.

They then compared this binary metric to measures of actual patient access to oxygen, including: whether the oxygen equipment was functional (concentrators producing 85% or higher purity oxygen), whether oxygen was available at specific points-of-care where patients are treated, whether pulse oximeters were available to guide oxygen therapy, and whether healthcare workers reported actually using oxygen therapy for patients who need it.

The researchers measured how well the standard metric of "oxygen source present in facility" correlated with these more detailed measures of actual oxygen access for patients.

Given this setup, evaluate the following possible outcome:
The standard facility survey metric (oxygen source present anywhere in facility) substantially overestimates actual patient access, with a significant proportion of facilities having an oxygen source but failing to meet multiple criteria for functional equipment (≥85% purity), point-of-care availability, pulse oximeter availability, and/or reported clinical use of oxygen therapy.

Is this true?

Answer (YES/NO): YES